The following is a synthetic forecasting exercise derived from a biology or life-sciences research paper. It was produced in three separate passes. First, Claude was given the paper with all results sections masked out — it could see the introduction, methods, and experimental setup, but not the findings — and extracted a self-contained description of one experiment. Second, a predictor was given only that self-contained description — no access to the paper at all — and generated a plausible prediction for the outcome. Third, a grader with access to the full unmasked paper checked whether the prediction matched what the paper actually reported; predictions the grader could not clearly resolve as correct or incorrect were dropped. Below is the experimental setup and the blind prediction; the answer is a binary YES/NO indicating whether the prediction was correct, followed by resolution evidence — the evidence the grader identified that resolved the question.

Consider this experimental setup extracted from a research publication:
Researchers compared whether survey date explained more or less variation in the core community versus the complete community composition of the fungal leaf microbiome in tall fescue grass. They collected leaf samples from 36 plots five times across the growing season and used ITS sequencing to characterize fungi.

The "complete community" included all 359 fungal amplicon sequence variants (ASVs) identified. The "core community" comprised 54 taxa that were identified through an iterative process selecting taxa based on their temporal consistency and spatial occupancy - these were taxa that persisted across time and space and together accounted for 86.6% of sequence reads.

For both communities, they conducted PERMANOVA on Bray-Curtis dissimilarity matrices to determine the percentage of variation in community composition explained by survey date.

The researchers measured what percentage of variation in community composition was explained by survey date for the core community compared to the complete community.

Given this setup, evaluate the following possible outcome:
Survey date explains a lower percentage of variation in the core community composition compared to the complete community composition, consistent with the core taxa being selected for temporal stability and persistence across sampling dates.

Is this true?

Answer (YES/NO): NO